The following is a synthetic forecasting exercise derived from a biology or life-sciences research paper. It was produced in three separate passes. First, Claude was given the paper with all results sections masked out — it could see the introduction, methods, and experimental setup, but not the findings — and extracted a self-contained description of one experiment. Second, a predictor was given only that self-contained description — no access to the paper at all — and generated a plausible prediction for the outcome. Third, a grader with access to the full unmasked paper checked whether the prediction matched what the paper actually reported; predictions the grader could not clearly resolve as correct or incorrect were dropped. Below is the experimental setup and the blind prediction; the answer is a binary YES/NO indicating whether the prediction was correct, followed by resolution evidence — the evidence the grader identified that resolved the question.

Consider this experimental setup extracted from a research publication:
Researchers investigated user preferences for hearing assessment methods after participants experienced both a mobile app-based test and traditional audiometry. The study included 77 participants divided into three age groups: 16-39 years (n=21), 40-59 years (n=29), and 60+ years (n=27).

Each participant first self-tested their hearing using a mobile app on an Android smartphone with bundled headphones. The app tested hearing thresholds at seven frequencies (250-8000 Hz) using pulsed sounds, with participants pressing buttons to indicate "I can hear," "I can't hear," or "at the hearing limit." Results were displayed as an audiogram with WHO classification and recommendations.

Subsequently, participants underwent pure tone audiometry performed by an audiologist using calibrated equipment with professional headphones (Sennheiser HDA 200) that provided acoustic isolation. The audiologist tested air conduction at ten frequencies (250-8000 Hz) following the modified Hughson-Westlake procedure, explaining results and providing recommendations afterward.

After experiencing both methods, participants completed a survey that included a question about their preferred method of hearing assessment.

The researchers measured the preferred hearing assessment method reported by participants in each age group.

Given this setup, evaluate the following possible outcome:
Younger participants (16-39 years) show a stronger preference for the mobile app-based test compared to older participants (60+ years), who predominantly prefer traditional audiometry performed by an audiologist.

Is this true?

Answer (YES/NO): NO